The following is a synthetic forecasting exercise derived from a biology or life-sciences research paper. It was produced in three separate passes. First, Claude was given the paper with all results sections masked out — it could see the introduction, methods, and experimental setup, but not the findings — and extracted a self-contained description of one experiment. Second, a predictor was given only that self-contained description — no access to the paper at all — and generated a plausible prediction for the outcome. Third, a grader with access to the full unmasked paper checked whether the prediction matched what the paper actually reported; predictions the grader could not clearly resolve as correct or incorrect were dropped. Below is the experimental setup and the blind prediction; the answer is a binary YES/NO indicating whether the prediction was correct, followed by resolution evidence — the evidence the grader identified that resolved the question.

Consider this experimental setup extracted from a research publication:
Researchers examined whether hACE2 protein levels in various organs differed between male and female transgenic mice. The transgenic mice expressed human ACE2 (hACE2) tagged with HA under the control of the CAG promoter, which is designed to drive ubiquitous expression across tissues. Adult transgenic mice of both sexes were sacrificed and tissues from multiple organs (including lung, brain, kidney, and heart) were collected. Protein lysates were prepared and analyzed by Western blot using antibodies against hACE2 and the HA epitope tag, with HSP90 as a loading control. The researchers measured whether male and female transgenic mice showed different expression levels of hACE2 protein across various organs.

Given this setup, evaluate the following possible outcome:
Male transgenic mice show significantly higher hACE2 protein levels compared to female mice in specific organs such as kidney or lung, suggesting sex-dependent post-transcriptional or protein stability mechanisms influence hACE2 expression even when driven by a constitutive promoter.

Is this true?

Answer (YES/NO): NO